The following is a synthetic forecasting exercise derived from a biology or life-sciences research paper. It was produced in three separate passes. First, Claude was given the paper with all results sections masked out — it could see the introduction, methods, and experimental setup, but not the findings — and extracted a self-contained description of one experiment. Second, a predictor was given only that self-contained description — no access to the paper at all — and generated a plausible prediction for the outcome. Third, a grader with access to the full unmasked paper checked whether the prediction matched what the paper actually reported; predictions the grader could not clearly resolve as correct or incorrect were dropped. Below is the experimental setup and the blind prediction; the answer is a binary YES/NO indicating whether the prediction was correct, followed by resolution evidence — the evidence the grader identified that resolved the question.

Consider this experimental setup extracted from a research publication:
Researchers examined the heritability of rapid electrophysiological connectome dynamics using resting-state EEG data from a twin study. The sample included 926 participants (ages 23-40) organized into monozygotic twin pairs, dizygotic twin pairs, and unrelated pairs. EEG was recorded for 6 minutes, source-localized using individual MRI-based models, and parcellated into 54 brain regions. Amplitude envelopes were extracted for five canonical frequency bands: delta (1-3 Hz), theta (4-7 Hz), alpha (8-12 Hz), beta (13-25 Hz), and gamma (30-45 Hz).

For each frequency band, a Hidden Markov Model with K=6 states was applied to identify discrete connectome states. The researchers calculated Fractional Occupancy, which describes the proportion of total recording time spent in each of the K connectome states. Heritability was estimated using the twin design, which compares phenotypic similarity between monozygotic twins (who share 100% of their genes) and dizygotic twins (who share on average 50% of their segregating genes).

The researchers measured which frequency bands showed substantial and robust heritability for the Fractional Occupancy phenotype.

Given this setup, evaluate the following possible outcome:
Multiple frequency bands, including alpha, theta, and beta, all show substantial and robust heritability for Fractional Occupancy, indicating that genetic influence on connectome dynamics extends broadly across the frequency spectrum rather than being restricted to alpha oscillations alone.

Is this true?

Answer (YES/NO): NO